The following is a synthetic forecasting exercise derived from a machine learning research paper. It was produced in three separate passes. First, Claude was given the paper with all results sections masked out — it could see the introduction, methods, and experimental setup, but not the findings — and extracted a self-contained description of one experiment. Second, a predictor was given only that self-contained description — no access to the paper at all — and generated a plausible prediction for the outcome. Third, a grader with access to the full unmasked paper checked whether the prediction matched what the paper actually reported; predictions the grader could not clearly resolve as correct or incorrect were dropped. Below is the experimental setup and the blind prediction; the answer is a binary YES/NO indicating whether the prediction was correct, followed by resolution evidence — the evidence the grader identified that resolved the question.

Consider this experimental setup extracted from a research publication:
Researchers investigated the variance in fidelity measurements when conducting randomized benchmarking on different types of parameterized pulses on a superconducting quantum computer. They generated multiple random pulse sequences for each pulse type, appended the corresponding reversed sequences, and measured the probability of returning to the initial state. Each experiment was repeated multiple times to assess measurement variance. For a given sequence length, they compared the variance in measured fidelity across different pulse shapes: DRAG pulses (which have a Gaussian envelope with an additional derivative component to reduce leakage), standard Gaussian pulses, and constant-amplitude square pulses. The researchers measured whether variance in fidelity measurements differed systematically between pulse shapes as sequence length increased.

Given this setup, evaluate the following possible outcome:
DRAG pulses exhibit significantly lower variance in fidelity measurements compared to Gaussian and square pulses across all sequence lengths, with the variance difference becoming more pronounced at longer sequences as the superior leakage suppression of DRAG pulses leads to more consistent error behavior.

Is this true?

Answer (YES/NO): NO